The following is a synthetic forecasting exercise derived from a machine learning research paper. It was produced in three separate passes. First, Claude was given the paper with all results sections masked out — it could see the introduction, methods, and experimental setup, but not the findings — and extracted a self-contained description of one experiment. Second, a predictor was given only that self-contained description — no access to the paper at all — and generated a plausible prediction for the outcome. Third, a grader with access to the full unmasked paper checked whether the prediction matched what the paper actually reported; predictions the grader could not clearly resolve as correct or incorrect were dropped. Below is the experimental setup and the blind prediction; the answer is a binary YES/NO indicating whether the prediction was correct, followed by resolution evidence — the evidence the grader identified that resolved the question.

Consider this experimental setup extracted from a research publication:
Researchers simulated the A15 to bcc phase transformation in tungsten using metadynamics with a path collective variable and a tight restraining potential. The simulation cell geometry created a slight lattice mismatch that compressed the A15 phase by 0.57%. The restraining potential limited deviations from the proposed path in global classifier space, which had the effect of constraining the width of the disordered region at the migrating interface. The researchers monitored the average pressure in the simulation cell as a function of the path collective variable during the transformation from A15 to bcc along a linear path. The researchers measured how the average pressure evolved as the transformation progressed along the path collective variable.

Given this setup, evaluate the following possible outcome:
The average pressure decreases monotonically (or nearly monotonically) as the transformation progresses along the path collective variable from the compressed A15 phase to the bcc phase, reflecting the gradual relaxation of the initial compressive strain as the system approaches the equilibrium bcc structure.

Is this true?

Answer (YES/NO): NO